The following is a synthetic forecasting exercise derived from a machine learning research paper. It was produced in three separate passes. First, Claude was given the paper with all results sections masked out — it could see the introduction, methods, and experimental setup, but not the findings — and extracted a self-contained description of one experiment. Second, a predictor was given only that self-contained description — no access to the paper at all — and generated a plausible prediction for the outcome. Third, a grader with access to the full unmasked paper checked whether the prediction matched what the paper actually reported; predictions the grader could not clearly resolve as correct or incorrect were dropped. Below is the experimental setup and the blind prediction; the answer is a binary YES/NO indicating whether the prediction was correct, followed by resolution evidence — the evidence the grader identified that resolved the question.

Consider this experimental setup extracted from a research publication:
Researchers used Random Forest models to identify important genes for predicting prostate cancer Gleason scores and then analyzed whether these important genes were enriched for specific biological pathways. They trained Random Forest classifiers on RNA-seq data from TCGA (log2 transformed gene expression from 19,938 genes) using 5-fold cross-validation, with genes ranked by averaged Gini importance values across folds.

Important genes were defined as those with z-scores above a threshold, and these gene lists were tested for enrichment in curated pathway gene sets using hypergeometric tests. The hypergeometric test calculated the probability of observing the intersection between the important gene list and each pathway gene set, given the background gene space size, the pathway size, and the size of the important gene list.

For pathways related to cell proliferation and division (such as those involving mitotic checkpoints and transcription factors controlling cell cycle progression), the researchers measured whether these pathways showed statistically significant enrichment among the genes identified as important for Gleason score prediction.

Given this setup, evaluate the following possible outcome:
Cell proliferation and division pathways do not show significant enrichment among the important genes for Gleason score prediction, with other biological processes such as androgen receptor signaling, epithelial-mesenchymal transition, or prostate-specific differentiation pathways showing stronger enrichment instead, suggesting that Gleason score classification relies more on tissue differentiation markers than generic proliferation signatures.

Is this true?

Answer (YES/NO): NO